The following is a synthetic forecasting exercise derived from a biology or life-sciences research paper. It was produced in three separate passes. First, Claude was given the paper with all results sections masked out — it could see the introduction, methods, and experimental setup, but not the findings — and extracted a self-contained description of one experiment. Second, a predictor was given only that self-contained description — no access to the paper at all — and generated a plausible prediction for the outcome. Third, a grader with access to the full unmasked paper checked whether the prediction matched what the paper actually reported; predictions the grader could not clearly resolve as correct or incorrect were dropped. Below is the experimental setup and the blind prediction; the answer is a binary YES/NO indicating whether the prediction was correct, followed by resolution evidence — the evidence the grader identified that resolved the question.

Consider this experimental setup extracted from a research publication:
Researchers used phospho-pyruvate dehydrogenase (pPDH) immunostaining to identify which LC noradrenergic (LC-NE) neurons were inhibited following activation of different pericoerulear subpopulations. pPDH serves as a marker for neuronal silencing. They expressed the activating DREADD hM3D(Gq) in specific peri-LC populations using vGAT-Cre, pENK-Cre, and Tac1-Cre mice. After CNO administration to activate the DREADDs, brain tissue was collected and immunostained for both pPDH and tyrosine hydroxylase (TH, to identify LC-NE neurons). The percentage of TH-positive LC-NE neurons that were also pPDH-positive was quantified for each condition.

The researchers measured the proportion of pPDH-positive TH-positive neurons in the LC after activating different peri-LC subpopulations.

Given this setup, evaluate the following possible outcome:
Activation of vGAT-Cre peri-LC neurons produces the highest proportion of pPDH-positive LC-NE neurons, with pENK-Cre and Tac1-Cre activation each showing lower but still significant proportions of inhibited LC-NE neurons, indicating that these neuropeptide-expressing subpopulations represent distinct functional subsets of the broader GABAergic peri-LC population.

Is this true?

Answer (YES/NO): NO